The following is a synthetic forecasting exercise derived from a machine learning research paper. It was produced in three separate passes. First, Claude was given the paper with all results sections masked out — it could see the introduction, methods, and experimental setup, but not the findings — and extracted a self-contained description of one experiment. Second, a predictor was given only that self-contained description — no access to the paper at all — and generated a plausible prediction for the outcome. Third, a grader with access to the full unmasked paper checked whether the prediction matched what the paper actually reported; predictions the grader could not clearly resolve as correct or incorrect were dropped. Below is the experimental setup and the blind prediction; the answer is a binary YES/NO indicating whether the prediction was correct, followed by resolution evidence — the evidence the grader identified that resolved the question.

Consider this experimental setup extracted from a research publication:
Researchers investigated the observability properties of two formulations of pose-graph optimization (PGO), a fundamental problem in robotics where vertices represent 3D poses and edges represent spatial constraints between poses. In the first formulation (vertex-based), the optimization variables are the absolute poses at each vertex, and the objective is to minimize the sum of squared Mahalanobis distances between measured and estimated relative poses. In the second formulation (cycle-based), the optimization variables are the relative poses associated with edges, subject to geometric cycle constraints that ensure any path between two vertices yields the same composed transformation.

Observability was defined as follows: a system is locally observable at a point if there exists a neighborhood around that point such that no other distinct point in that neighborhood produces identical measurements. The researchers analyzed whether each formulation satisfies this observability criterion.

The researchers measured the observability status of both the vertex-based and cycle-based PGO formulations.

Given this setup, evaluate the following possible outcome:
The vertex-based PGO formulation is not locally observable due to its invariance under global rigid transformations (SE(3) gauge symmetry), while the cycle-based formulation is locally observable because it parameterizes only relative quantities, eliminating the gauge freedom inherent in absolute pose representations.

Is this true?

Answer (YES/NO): YES